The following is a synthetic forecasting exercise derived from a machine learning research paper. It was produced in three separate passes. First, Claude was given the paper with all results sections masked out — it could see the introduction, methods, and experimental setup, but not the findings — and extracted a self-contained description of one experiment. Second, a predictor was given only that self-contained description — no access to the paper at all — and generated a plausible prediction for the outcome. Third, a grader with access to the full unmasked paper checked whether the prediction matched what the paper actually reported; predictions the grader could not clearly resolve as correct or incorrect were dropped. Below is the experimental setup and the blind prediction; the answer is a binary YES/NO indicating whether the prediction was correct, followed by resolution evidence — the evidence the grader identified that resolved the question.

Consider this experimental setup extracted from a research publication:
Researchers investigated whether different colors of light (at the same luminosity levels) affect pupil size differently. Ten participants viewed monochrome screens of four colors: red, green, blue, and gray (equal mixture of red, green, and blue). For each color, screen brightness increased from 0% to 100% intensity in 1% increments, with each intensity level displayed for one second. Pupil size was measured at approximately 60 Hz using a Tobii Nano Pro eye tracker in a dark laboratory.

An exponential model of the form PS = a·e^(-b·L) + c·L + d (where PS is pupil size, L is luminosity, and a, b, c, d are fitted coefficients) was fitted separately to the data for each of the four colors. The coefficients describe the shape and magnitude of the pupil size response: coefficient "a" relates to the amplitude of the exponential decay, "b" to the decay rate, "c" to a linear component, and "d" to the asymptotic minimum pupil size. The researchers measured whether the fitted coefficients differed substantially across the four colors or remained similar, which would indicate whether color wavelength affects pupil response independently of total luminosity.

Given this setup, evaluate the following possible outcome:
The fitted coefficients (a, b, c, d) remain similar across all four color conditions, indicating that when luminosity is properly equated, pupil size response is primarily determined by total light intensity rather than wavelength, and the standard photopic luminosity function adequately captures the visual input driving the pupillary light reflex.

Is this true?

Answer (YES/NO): NO